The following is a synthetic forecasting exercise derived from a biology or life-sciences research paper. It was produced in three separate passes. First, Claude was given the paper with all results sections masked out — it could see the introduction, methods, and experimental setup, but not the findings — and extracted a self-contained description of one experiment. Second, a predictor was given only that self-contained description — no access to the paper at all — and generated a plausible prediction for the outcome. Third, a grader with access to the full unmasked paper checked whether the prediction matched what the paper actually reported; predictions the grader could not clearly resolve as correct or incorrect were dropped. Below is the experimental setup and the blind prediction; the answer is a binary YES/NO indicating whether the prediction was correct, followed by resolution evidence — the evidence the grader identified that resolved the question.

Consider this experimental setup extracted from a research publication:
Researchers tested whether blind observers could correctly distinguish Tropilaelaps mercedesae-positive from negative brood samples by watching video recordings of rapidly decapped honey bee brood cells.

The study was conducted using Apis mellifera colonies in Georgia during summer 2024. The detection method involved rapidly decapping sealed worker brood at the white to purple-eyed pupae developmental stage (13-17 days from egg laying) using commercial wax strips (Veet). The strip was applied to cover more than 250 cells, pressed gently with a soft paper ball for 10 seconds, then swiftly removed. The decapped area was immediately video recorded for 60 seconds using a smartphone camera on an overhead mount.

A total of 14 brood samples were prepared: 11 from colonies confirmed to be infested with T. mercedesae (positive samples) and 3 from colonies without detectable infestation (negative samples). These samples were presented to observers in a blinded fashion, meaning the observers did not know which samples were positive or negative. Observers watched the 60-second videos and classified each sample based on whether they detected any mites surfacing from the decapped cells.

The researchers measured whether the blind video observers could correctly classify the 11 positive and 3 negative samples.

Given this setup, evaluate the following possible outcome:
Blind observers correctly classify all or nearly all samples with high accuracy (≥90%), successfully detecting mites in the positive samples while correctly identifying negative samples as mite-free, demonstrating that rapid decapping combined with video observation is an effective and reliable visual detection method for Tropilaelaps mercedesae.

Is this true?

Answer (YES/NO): YES